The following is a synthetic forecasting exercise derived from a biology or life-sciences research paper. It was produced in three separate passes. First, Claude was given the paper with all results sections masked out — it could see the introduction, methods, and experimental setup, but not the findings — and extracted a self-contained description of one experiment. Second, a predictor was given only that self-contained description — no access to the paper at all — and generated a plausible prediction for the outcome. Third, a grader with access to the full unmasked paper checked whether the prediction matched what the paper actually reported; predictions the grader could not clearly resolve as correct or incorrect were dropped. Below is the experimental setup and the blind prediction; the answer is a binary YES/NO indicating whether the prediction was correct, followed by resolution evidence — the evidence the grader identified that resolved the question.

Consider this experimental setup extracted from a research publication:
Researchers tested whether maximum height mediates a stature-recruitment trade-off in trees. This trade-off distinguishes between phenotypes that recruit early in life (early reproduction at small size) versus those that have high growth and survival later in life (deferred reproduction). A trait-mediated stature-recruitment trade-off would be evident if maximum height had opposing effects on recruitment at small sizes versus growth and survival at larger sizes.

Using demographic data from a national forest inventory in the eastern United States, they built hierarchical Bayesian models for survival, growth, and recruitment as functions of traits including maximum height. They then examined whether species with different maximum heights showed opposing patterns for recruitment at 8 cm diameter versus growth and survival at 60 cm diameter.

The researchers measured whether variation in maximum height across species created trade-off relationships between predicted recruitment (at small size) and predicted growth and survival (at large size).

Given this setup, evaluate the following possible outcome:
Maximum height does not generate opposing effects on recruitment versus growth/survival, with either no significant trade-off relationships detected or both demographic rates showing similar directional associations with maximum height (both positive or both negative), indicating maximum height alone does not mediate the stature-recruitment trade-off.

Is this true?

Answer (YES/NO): NO